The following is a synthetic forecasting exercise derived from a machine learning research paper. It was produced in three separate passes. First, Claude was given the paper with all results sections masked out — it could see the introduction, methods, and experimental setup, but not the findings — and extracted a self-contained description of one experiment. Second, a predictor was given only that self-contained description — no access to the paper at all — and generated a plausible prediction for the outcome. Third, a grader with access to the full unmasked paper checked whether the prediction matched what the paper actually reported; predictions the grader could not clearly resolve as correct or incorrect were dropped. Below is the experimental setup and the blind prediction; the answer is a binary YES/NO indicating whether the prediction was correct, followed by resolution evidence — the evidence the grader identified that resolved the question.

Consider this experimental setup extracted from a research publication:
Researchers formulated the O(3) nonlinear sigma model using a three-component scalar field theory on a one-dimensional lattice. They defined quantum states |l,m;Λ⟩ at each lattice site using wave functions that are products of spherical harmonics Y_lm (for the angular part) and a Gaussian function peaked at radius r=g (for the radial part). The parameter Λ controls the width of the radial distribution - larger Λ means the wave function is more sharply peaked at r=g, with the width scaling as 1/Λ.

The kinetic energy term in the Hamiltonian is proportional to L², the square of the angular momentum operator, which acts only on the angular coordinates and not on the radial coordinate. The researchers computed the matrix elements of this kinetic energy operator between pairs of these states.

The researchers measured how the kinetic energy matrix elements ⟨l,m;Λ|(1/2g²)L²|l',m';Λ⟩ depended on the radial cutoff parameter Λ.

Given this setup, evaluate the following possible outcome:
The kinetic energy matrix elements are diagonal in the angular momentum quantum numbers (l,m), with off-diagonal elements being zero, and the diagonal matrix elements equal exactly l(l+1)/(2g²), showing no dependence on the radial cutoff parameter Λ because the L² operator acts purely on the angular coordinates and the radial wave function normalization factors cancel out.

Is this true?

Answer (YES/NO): YES